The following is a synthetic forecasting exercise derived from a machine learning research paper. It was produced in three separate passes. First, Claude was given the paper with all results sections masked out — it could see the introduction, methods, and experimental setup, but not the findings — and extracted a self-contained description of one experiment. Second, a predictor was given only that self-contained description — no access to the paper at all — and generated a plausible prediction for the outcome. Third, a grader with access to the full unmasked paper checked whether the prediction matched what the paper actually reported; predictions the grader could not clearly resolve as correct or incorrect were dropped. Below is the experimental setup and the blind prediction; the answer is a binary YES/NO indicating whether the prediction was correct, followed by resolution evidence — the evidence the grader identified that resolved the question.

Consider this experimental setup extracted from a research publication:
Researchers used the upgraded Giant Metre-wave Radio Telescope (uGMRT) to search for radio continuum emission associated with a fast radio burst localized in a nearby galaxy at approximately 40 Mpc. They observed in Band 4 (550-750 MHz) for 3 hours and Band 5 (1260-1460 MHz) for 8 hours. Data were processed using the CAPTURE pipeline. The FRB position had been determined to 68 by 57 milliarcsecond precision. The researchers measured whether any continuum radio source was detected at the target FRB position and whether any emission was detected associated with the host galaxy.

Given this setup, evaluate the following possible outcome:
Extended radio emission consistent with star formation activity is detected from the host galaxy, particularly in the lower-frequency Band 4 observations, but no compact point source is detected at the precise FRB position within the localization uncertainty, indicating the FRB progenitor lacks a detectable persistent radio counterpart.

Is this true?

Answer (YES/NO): YES